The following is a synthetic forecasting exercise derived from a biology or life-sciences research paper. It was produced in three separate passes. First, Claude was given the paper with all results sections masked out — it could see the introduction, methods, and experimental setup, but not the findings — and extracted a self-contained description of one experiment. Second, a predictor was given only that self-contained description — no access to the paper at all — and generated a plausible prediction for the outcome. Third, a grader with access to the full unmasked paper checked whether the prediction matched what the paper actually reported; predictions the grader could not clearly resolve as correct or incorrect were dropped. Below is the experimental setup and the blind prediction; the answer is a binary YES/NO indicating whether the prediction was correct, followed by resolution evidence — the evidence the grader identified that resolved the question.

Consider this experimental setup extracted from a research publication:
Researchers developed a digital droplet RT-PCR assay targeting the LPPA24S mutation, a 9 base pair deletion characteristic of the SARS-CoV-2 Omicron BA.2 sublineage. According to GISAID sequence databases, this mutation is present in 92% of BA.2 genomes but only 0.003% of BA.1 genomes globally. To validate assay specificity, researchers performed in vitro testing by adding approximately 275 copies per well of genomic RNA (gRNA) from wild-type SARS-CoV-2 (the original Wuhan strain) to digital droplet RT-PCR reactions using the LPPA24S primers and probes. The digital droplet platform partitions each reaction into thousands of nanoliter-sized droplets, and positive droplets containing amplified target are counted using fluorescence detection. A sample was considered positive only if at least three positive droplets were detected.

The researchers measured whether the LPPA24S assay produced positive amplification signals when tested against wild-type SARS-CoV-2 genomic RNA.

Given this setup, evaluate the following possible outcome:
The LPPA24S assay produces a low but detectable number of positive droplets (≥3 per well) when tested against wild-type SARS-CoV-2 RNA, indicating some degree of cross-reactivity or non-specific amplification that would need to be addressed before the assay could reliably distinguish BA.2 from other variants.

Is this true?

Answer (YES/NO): NO